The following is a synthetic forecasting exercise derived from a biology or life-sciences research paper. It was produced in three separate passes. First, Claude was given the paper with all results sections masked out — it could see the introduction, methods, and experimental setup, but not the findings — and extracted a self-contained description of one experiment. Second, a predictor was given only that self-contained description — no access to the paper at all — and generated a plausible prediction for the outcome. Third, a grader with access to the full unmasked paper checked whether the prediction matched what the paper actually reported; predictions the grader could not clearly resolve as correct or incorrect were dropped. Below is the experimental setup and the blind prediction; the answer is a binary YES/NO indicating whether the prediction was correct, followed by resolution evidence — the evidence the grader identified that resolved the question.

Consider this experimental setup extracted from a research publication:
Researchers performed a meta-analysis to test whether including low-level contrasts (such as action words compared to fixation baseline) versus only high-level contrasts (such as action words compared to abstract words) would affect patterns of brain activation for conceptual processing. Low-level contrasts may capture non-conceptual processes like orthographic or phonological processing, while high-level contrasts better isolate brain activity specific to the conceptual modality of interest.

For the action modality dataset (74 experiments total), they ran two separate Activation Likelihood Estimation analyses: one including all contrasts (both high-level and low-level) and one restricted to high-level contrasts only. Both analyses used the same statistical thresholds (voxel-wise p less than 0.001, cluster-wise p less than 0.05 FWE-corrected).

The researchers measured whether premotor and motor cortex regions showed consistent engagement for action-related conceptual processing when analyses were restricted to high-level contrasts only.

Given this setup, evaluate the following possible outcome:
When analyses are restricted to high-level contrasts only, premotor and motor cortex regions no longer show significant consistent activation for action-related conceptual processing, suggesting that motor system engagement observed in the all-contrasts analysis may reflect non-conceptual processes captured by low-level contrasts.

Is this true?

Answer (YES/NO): NO